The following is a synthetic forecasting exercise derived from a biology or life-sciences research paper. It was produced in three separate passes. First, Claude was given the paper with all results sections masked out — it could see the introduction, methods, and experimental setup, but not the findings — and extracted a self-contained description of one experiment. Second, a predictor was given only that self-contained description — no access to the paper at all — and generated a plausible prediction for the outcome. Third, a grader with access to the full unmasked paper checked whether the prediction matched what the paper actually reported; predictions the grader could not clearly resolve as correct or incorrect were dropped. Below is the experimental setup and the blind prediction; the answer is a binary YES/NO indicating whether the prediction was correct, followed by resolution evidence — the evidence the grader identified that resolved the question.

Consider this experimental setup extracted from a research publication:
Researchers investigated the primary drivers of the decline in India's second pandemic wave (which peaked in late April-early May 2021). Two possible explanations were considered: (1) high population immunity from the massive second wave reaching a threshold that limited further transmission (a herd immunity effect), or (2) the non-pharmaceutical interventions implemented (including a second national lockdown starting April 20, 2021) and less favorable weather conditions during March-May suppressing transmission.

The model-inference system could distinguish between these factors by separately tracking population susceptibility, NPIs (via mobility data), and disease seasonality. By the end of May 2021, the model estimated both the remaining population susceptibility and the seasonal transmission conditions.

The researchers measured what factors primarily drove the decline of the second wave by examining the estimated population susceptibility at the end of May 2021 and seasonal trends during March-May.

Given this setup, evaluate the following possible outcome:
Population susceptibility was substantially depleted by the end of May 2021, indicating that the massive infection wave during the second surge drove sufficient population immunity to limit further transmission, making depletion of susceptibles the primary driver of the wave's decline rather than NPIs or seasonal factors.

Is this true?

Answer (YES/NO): NO